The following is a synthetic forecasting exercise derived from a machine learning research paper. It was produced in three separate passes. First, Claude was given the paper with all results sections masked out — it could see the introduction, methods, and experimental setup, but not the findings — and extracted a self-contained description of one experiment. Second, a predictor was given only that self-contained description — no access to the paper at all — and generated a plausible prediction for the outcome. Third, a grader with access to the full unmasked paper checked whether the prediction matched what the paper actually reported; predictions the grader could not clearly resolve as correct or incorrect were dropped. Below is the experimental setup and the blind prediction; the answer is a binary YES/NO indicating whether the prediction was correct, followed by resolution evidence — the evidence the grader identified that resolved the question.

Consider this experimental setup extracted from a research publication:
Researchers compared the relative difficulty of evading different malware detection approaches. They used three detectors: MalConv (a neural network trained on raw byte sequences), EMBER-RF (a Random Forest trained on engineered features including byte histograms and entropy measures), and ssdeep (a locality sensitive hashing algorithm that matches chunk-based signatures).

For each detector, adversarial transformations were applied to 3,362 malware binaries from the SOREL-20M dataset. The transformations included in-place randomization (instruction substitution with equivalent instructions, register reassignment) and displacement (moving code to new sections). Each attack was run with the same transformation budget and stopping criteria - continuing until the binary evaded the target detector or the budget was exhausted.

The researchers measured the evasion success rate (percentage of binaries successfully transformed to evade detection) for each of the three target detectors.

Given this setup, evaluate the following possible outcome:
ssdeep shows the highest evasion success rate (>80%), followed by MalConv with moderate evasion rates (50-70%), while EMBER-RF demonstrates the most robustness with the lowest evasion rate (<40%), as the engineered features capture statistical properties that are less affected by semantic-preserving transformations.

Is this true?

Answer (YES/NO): NO